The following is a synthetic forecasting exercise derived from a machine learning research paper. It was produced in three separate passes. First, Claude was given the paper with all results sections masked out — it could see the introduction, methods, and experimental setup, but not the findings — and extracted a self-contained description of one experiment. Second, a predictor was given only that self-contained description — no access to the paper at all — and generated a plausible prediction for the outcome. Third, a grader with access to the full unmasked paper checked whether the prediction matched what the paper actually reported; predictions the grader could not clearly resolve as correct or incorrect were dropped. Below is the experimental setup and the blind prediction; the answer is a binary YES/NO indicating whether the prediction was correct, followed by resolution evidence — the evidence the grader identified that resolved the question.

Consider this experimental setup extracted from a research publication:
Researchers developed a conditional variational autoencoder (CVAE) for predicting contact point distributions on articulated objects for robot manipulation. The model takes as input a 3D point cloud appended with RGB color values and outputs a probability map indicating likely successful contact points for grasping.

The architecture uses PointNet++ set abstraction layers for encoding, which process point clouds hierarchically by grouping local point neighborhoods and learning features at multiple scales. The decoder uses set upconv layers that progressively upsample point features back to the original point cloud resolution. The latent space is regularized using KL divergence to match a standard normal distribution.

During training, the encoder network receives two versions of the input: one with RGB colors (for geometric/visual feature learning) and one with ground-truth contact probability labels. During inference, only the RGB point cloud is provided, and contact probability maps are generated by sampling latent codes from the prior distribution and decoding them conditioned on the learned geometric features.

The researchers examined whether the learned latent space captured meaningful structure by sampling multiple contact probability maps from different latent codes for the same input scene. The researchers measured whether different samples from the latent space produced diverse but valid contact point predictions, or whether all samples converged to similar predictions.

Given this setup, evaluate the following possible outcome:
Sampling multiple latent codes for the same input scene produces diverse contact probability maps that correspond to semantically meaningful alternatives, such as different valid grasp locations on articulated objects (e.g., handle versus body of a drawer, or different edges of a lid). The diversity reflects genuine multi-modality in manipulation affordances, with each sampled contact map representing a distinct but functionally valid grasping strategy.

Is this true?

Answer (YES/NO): YES